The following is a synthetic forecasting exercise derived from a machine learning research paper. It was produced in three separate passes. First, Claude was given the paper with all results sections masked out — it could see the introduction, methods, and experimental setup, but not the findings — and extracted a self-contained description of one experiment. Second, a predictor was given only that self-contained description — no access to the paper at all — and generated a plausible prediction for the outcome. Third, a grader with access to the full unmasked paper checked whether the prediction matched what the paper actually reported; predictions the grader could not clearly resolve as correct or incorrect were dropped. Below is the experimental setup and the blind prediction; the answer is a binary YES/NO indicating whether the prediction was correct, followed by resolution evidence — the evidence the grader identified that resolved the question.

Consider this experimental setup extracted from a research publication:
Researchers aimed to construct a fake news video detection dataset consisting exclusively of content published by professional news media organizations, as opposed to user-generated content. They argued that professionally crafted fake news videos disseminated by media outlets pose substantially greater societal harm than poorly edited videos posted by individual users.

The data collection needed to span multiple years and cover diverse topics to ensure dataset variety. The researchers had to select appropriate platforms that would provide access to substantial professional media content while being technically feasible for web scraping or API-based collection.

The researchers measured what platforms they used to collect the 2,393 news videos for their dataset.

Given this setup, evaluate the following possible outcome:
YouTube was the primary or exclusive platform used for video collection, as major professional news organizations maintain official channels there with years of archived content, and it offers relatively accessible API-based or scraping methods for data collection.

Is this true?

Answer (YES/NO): NO